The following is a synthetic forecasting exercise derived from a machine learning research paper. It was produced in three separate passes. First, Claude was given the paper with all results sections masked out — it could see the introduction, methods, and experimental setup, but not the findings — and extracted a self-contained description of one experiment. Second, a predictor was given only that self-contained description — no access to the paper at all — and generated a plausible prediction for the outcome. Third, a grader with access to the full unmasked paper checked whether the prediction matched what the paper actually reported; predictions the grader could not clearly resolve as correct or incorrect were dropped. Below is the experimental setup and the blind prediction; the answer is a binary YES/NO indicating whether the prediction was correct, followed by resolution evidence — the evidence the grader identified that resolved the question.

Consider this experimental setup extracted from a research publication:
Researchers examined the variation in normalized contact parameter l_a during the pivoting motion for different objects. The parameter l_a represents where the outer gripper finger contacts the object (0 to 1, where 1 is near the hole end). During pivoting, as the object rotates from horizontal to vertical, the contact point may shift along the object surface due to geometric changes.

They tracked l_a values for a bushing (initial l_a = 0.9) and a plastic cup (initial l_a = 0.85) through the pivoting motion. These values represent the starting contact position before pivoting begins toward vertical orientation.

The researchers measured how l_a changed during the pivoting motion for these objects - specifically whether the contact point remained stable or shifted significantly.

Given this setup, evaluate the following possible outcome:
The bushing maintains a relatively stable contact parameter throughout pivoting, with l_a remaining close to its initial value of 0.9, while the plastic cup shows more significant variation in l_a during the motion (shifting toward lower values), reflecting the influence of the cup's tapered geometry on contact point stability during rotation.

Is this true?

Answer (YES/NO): NO